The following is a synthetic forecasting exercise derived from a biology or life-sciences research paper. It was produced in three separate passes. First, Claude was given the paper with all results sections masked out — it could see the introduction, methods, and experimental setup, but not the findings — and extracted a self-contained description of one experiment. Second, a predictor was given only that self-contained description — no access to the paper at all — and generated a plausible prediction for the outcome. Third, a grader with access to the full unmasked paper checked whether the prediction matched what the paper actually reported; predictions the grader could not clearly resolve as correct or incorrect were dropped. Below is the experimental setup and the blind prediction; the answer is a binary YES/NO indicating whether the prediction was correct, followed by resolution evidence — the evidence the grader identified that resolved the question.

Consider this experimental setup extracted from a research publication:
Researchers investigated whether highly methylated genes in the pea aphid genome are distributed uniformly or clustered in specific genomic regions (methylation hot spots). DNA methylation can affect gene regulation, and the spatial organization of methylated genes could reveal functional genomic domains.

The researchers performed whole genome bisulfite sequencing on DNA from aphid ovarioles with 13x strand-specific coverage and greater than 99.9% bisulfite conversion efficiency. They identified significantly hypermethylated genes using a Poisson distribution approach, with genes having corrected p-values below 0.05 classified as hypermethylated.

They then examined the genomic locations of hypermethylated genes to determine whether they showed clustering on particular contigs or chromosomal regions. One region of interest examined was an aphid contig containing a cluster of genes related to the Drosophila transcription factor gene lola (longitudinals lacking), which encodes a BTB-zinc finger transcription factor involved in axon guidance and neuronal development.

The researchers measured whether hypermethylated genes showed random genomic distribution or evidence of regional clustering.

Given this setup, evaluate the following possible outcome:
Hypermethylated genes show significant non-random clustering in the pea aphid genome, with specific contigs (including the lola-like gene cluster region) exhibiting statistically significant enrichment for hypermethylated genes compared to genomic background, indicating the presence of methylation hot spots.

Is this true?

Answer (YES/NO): YES